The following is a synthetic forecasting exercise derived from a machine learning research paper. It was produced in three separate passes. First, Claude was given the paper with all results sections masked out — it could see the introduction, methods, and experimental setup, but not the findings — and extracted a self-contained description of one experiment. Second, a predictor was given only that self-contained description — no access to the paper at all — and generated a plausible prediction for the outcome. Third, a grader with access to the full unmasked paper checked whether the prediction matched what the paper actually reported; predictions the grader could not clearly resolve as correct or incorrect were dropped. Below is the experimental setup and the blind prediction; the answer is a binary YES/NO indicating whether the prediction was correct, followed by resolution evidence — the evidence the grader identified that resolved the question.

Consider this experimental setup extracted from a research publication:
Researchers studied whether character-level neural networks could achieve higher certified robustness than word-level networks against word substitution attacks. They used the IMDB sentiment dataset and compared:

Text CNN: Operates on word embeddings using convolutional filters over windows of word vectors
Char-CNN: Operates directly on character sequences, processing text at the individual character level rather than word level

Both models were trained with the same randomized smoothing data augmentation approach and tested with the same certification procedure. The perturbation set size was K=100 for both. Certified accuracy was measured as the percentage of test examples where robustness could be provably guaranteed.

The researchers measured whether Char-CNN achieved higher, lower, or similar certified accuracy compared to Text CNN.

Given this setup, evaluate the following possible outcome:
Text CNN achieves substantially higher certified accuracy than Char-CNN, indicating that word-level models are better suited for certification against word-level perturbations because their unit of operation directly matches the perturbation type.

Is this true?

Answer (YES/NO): NO